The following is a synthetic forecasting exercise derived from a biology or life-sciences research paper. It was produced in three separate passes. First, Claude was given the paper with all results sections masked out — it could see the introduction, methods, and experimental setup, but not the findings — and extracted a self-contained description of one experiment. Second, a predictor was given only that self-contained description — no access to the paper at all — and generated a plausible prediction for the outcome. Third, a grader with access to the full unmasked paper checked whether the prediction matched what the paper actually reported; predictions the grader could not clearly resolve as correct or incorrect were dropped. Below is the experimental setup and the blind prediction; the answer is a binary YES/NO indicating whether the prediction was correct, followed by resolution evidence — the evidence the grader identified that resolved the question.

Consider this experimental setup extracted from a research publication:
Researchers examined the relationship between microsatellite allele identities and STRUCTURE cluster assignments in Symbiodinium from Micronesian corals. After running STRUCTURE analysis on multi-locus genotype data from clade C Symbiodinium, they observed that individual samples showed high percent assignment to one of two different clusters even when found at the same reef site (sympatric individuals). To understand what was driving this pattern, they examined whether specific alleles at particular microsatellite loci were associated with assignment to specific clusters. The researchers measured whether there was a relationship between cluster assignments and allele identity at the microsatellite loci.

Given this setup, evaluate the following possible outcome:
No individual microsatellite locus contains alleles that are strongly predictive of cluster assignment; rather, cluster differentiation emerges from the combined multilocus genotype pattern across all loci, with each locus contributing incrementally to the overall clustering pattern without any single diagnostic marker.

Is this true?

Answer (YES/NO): NO